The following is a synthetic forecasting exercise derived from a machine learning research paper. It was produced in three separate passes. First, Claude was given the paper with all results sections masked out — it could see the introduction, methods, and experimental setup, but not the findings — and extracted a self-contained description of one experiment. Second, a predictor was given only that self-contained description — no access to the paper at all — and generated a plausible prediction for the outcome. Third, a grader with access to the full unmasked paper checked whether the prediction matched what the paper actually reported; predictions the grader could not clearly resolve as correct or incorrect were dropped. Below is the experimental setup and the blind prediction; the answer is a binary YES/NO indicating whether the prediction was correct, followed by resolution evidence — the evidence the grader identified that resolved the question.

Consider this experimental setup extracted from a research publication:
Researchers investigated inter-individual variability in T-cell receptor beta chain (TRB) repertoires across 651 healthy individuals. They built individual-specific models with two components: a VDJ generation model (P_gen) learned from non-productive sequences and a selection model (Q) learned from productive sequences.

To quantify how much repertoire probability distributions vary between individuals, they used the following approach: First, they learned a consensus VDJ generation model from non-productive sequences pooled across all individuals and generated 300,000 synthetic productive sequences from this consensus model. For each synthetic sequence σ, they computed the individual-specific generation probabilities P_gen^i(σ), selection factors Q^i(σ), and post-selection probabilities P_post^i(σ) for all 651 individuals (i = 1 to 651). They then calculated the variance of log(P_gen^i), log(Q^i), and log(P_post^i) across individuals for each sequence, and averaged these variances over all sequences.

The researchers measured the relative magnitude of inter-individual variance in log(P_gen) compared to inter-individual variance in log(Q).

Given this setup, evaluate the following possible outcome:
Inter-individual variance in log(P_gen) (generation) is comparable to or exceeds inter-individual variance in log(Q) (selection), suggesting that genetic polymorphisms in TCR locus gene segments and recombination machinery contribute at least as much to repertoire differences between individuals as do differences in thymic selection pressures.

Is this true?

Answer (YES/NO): YES